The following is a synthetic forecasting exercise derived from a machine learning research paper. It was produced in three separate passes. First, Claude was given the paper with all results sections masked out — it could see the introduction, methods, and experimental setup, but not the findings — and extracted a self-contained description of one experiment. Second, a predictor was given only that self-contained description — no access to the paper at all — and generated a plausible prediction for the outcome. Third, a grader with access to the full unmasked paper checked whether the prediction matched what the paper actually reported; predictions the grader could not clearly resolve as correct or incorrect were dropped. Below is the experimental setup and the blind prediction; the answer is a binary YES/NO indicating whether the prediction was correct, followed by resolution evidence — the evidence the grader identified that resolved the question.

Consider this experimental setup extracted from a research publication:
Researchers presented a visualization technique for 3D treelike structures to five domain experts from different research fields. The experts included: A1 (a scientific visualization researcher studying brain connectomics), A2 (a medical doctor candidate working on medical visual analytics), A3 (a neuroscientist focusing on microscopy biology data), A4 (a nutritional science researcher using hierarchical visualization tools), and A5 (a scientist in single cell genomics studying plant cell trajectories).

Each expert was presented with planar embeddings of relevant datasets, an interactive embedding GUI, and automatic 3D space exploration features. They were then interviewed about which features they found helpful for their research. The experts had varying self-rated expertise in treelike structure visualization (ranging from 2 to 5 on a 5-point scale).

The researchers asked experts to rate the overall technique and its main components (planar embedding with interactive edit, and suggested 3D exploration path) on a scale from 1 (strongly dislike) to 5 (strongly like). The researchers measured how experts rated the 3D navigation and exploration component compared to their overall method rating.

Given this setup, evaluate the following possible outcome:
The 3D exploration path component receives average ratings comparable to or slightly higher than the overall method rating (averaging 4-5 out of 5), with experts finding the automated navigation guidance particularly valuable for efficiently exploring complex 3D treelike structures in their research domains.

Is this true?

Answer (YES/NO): YES